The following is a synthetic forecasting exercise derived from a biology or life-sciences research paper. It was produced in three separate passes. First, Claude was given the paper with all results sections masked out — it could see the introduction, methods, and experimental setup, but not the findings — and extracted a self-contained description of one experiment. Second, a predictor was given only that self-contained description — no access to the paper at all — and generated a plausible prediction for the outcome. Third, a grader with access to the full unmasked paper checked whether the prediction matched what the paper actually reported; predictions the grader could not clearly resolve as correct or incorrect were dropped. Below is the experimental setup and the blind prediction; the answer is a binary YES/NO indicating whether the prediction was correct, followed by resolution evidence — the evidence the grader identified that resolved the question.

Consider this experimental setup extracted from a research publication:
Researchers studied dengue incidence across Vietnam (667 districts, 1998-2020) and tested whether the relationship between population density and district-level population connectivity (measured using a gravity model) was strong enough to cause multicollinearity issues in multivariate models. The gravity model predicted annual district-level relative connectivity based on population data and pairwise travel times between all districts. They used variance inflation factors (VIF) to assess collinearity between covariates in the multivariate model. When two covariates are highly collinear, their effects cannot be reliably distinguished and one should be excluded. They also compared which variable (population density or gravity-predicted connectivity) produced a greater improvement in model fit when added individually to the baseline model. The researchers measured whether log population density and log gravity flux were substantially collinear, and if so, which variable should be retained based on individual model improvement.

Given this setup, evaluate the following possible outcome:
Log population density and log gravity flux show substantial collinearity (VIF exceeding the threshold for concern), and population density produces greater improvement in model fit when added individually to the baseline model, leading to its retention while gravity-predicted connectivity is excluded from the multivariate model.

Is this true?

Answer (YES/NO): NO